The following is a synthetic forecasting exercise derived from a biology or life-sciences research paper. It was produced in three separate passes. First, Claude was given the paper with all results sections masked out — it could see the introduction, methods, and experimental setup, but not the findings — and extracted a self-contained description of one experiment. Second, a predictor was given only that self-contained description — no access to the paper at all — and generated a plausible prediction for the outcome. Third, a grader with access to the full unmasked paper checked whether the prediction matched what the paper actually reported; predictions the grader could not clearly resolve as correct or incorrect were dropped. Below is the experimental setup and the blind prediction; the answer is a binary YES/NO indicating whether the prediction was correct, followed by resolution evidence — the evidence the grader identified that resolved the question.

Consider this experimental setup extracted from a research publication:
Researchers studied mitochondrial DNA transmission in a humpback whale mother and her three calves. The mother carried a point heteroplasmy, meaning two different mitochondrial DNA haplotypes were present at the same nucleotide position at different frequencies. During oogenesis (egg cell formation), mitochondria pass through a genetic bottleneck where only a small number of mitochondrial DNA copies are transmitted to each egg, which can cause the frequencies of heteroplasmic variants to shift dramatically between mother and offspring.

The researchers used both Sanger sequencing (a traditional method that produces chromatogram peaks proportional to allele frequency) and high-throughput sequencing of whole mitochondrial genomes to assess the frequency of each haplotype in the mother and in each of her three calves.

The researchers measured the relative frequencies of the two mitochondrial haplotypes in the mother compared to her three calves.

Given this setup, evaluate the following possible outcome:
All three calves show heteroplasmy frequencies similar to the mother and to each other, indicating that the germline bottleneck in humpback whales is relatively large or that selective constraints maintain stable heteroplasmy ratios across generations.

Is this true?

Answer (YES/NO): NO